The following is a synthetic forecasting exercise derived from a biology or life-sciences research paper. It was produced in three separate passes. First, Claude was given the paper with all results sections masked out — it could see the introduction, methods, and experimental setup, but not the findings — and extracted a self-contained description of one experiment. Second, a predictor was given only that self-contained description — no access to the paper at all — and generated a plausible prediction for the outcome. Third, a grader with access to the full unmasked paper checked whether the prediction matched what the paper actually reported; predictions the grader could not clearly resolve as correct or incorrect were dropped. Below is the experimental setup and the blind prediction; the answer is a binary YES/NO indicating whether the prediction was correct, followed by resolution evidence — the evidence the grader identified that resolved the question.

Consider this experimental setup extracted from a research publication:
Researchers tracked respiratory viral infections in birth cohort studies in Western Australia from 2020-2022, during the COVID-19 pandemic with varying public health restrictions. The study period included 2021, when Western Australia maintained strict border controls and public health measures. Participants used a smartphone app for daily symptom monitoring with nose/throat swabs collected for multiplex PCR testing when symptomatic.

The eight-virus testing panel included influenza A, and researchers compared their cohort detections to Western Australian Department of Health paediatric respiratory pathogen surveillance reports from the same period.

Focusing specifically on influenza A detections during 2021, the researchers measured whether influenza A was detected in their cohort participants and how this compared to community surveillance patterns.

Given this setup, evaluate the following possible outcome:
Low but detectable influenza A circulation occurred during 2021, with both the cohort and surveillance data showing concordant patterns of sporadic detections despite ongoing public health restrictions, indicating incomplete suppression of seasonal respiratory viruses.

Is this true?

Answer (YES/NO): NO